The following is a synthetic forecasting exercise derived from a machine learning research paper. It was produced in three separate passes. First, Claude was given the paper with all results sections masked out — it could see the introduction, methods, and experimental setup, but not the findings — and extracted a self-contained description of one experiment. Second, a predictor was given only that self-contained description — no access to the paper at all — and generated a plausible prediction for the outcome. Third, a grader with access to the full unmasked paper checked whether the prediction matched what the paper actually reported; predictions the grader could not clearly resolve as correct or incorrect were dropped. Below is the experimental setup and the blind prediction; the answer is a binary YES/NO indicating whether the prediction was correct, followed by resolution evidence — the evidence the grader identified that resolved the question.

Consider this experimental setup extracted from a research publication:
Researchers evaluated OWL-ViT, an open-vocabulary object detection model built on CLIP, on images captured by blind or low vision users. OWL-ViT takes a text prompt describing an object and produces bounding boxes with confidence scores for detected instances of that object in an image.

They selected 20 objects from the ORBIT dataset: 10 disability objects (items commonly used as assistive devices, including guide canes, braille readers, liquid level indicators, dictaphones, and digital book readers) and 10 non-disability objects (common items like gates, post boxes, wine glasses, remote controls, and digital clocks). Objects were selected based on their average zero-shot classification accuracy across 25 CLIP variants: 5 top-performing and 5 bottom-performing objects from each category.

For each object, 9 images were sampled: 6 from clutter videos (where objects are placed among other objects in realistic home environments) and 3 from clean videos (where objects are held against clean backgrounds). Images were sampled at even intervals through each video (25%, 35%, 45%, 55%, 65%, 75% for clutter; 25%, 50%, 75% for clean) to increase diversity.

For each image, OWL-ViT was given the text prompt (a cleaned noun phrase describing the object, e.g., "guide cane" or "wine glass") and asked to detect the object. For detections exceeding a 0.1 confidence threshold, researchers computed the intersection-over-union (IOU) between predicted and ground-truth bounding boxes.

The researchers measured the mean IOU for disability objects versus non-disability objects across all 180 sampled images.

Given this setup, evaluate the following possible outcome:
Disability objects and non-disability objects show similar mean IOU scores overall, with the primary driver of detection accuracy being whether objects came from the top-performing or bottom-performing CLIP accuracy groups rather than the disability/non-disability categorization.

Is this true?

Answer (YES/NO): NO